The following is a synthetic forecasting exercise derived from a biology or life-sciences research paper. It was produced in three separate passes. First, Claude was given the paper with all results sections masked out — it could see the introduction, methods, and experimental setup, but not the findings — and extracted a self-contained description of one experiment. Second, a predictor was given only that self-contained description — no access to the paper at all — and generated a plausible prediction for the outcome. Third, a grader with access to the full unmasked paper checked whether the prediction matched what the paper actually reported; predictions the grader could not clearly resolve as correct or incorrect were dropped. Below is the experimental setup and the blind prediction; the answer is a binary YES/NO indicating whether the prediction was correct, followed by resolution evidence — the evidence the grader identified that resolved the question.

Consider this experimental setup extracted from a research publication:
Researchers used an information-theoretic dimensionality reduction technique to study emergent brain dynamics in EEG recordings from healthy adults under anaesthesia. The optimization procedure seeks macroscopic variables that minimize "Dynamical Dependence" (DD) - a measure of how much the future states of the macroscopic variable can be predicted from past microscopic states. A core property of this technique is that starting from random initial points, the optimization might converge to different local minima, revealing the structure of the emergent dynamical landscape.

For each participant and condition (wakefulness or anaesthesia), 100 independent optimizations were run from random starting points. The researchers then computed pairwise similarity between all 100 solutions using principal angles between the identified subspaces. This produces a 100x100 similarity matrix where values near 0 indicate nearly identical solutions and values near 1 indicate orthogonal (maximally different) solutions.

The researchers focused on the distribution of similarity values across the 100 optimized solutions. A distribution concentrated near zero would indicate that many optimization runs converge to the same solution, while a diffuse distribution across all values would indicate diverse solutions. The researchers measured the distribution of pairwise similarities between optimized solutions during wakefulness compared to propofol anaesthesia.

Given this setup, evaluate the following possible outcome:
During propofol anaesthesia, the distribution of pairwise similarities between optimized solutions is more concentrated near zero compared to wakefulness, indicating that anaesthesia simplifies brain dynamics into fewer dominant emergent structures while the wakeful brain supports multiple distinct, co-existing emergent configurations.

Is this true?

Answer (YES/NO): NO